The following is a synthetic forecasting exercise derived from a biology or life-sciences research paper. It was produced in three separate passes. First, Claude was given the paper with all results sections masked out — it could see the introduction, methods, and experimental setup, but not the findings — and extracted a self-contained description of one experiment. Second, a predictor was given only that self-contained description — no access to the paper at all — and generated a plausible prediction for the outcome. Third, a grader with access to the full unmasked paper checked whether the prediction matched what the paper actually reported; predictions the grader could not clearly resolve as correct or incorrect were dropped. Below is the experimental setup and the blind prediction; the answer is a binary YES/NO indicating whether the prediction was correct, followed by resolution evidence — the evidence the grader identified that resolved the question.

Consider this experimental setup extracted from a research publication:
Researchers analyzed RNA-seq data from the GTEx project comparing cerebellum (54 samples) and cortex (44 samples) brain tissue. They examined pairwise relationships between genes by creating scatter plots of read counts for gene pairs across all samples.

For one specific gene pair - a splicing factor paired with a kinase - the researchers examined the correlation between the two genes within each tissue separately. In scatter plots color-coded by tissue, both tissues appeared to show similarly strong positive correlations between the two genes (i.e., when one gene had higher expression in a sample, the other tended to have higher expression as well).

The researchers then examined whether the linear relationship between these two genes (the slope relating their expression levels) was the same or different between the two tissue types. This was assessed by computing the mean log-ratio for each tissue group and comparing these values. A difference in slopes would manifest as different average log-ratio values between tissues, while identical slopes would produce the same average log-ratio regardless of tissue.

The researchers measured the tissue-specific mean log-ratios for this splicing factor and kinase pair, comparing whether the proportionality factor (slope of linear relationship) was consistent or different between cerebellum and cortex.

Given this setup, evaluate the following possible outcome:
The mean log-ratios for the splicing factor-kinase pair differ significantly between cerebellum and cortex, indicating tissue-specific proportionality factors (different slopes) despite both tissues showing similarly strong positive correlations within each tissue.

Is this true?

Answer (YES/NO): YES